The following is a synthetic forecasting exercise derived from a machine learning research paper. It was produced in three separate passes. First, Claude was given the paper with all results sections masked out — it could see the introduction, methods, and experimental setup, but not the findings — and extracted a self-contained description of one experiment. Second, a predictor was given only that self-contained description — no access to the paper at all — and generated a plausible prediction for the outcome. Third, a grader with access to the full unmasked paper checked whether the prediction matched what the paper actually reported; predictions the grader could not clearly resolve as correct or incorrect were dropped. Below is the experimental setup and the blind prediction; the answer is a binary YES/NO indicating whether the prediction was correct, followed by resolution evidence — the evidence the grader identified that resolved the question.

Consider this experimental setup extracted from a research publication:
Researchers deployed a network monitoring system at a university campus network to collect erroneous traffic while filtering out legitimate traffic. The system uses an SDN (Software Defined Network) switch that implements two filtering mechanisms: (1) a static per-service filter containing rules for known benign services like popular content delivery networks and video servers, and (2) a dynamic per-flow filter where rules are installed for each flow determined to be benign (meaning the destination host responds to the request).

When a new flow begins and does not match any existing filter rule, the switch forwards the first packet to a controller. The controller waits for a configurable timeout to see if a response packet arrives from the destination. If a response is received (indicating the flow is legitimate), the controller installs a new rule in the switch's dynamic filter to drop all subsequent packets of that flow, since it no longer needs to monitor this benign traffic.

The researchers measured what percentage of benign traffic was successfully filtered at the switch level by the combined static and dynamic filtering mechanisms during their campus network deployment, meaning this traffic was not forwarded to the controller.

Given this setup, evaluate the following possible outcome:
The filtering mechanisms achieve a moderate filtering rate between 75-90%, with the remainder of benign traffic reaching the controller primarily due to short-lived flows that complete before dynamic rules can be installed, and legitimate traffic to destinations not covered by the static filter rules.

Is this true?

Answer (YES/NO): NO